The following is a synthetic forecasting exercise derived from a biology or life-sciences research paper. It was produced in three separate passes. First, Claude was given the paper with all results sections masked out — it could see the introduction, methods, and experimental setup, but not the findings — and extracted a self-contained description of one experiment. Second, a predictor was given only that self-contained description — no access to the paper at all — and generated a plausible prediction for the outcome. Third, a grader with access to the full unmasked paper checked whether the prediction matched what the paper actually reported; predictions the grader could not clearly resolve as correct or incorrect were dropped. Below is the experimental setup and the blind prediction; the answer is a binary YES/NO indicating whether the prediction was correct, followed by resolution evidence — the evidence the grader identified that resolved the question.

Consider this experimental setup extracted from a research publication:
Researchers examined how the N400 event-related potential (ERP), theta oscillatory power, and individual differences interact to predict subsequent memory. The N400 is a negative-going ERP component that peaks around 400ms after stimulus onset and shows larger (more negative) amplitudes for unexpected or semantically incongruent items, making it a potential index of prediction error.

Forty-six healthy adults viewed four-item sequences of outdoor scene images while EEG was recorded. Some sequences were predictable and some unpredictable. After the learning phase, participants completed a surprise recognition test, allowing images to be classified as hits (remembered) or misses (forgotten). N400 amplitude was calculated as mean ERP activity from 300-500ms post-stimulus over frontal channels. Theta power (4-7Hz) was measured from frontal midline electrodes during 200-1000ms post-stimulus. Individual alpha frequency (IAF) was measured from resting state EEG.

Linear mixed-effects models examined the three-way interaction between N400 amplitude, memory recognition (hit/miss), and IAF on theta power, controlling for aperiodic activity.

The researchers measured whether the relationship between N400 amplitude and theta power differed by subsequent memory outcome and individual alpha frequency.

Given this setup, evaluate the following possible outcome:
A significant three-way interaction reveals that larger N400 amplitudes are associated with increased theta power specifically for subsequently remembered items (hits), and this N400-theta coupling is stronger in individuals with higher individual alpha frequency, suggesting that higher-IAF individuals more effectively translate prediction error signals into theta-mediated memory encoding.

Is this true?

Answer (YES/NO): NO